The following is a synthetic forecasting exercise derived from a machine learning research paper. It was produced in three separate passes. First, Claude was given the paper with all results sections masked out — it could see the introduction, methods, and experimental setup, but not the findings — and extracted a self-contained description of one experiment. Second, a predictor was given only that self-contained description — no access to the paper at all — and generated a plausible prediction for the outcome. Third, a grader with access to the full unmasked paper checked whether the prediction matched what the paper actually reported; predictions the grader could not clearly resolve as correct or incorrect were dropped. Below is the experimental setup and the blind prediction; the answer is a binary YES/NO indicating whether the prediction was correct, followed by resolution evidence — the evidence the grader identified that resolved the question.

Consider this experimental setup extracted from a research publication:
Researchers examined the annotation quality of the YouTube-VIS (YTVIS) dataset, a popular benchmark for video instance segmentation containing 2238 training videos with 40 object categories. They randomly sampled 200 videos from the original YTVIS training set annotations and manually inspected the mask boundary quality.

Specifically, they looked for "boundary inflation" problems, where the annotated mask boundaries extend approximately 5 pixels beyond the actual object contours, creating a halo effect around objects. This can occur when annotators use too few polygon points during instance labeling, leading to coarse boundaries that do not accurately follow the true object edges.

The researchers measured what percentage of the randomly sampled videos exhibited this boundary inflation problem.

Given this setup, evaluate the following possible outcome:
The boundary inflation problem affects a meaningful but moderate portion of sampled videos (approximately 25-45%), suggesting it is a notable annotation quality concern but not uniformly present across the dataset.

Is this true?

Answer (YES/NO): YES